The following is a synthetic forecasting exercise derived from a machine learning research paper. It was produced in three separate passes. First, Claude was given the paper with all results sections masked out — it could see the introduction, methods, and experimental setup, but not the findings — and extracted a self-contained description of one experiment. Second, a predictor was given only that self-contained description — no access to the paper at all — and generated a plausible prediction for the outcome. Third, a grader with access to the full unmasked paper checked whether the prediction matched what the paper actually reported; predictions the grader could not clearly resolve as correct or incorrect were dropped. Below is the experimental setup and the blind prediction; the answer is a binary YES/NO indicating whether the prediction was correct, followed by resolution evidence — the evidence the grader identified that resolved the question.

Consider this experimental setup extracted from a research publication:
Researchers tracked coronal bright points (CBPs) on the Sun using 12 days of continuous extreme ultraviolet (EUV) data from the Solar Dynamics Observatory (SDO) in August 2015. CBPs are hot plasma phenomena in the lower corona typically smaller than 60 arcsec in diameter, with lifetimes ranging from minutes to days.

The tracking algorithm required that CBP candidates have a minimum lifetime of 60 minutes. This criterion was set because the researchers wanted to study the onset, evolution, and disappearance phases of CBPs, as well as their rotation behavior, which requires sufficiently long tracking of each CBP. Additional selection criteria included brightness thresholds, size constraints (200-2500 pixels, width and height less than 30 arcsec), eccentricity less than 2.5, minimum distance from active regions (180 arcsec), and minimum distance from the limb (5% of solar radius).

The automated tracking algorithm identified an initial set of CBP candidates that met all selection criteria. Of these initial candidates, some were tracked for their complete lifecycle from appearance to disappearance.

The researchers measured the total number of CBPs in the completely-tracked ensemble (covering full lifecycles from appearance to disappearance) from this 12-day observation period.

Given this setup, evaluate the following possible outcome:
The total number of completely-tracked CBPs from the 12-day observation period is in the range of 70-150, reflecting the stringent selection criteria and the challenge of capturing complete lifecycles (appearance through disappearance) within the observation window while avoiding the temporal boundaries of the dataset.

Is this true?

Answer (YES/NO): NO